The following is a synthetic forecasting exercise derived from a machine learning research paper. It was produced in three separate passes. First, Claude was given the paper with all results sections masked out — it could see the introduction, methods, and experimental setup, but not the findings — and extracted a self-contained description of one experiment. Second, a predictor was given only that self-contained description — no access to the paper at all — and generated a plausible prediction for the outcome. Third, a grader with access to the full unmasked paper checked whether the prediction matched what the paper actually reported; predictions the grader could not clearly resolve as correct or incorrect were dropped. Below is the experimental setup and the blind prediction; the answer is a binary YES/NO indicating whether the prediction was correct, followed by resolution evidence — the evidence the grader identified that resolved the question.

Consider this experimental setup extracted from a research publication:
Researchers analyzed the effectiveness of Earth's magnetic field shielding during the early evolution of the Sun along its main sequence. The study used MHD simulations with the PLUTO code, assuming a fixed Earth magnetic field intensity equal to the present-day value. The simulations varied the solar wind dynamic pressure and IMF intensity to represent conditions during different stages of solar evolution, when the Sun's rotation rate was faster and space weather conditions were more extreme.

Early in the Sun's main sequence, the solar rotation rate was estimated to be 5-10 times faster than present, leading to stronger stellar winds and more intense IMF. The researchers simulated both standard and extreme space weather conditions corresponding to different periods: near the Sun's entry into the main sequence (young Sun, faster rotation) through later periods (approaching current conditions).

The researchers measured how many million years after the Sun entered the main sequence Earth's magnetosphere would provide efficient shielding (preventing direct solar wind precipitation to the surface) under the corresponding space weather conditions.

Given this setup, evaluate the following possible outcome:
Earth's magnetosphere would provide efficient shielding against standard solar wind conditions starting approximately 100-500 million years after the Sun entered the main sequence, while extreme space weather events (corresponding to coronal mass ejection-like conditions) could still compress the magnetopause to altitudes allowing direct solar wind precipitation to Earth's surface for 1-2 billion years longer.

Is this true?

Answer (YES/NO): NO